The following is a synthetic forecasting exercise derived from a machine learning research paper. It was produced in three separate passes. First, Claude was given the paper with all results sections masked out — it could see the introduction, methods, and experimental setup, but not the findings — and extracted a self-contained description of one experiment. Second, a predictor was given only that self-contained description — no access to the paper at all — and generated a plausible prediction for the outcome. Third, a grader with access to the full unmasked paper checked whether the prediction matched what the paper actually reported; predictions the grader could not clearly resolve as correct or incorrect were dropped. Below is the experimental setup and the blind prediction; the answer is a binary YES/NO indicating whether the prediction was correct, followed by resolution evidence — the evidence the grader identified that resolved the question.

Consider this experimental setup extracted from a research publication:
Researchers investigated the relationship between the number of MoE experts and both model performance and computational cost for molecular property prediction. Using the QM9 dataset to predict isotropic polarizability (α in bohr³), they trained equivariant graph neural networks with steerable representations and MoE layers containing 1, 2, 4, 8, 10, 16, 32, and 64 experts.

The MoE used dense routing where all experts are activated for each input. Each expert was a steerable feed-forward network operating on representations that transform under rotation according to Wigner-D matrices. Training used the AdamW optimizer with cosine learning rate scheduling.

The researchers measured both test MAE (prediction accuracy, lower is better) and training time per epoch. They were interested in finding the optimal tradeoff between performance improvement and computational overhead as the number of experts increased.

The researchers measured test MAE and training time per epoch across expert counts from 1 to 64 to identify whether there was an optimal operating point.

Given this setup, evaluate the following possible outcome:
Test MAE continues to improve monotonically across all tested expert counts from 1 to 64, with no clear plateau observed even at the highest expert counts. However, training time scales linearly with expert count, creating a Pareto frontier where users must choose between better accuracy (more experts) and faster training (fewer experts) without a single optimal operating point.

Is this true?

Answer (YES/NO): NO